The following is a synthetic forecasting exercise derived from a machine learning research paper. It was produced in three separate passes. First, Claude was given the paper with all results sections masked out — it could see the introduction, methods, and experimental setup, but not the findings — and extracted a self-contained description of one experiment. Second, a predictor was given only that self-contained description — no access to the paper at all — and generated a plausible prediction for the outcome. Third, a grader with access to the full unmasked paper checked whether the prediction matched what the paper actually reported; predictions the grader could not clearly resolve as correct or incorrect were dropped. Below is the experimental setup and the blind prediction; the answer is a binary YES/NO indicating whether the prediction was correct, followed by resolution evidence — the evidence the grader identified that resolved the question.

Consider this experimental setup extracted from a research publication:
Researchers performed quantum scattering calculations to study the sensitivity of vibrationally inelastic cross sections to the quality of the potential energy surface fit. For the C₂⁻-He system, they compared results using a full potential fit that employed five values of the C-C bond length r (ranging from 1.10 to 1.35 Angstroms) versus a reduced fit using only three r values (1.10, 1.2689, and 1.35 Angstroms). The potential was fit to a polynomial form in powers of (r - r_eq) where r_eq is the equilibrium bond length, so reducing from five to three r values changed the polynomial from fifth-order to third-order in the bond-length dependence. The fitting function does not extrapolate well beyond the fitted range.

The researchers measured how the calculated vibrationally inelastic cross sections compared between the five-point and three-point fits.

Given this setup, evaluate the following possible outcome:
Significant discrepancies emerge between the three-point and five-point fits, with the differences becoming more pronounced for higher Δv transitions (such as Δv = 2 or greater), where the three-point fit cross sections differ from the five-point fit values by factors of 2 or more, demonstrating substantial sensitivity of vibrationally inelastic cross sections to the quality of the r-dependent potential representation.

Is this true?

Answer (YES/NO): NO